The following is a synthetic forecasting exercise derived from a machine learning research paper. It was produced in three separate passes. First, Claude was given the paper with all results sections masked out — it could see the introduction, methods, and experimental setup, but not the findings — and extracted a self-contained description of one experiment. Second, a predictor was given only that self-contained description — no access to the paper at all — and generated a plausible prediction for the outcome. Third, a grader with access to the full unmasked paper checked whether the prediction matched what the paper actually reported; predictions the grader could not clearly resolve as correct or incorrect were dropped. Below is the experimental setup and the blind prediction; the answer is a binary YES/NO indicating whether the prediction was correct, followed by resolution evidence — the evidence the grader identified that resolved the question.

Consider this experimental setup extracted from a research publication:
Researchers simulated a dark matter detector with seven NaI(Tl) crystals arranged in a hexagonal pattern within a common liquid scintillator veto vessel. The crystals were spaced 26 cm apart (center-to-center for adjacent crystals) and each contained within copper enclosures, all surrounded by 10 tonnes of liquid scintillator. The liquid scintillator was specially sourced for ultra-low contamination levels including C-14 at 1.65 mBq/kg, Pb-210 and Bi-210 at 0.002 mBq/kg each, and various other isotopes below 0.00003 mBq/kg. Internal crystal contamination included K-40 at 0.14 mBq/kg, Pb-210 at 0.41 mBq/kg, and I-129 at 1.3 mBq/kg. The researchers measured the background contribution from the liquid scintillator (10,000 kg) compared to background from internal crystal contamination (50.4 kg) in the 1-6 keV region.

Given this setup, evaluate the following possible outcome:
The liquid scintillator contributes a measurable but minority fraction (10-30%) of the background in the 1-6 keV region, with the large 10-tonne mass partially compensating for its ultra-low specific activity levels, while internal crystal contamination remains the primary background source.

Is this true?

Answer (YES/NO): NO